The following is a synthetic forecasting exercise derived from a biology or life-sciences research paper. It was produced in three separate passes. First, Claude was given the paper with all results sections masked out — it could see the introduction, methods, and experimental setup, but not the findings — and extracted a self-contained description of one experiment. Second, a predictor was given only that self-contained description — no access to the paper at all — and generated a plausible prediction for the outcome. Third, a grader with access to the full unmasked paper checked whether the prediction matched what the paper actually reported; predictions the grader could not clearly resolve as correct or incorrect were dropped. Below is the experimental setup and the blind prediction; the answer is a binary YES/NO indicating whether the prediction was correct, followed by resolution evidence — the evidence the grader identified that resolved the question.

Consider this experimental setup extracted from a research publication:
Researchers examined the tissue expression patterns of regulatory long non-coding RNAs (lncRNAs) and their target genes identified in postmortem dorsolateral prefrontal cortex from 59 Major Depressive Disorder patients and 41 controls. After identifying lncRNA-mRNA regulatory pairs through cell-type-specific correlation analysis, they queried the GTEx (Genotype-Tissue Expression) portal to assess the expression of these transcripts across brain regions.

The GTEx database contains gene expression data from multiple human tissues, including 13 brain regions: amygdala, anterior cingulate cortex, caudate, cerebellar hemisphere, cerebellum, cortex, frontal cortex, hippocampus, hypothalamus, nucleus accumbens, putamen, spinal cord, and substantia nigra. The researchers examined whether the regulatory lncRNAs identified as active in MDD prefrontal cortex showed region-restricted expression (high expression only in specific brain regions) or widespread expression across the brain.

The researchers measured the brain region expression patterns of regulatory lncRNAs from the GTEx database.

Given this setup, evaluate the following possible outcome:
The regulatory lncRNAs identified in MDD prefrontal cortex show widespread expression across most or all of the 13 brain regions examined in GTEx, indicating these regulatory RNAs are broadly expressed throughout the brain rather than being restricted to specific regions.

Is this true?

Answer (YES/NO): YES